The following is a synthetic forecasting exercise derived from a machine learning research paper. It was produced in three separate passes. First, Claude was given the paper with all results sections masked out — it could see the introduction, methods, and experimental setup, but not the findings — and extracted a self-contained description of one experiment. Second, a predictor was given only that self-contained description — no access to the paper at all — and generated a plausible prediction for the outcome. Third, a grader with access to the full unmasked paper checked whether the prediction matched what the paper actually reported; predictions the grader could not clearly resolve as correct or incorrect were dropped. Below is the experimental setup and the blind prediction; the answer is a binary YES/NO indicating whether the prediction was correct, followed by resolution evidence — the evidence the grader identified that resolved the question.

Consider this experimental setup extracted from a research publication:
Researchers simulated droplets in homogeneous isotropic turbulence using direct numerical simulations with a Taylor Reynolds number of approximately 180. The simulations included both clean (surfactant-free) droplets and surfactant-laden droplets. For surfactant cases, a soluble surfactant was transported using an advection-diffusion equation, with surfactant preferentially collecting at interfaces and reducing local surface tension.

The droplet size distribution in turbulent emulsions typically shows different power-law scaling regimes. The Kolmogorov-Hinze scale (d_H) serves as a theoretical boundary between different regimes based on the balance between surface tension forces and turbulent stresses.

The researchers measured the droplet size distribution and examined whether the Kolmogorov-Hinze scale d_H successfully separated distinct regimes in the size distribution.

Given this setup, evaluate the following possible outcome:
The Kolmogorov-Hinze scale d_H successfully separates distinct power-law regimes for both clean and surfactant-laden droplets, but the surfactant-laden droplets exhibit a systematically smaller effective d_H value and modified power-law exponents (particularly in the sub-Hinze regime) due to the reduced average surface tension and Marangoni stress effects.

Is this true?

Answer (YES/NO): NO